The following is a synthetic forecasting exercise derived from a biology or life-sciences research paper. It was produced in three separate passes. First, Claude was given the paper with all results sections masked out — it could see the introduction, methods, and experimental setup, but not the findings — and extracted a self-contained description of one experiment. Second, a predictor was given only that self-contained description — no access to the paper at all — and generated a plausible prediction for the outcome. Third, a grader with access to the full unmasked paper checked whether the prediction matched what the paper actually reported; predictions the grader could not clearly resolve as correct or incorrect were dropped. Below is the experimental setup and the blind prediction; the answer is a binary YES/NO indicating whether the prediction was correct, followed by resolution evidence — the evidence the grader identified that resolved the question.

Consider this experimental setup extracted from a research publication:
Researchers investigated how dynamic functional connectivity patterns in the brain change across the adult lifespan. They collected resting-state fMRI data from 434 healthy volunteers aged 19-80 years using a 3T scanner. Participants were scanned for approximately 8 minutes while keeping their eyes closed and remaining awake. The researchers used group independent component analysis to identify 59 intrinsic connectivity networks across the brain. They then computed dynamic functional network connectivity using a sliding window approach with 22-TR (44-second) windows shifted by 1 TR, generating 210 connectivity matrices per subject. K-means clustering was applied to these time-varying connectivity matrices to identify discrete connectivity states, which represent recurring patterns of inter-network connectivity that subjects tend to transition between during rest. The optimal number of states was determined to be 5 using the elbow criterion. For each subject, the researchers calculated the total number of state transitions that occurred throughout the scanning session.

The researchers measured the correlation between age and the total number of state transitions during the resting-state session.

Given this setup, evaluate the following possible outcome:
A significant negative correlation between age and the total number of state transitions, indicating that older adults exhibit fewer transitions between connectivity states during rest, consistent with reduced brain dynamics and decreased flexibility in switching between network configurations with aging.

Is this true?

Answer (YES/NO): YES